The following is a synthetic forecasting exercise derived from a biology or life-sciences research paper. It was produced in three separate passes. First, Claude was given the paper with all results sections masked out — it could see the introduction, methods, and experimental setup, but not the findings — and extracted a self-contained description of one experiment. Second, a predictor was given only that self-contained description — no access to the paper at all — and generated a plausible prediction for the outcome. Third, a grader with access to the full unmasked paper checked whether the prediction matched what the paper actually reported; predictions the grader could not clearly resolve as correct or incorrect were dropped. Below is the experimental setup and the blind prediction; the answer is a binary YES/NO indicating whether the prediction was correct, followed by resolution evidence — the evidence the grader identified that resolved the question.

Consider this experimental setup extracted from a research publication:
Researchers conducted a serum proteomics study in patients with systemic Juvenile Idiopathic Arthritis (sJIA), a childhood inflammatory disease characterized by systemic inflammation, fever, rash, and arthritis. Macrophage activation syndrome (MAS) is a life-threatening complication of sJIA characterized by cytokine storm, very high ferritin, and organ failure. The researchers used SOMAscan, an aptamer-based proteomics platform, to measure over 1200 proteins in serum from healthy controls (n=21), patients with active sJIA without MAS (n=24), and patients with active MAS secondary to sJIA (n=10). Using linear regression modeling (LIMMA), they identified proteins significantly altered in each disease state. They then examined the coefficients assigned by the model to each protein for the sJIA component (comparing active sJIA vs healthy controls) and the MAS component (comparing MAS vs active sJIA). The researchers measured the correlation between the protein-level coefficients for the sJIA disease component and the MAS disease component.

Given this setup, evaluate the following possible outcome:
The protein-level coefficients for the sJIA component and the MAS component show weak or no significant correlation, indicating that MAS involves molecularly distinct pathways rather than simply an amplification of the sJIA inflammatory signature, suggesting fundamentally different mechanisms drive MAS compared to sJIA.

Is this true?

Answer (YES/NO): NO